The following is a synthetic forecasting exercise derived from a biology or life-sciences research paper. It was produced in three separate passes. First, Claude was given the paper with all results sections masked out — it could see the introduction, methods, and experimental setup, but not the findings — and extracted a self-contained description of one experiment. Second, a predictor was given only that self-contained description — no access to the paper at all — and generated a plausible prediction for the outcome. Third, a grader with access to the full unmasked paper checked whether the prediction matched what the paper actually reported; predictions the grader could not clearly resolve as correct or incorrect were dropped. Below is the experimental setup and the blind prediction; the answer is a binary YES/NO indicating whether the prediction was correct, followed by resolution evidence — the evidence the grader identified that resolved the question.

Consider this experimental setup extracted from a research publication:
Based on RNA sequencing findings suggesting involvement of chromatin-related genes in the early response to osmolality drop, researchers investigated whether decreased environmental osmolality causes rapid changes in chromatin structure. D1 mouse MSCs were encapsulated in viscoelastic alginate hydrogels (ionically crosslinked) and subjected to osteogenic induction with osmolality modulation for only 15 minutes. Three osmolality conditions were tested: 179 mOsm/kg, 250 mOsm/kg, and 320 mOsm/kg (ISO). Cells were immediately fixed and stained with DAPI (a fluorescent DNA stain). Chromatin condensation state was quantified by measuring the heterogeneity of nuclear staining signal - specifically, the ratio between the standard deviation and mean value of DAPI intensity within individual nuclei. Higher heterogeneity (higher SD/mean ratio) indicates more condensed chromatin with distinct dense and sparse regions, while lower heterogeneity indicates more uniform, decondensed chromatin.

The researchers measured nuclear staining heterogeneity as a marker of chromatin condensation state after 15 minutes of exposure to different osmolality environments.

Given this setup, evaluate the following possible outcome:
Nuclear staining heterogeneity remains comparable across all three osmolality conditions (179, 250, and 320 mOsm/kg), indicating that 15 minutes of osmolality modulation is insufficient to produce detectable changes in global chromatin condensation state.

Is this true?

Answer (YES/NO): NO